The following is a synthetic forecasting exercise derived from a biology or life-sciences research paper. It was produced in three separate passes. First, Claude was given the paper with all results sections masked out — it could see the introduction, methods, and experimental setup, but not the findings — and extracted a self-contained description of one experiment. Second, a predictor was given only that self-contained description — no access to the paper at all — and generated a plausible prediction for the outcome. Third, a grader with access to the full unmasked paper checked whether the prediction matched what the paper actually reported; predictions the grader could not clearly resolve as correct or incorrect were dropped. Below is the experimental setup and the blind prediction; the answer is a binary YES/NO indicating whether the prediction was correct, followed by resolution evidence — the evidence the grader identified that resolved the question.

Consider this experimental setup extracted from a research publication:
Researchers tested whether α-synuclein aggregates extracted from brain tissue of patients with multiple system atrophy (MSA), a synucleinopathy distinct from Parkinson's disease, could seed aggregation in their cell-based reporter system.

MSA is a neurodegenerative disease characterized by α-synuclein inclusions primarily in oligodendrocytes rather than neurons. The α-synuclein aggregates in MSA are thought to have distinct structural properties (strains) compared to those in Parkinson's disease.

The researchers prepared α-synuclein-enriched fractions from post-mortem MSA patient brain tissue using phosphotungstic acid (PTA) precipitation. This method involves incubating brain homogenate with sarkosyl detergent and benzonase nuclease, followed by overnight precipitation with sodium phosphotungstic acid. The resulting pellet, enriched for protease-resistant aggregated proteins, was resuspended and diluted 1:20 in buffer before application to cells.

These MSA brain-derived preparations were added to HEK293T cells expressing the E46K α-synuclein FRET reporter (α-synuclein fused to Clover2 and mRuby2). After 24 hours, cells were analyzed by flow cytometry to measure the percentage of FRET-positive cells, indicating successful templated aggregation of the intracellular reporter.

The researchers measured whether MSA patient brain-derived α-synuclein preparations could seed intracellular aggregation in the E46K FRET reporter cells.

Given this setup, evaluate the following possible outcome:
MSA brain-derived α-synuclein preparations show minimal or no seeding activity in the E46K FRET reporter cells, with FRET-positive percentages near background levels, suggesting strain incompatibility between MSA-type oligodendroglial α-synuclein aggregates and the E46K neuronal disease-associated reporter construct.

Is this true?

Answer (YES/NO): NO